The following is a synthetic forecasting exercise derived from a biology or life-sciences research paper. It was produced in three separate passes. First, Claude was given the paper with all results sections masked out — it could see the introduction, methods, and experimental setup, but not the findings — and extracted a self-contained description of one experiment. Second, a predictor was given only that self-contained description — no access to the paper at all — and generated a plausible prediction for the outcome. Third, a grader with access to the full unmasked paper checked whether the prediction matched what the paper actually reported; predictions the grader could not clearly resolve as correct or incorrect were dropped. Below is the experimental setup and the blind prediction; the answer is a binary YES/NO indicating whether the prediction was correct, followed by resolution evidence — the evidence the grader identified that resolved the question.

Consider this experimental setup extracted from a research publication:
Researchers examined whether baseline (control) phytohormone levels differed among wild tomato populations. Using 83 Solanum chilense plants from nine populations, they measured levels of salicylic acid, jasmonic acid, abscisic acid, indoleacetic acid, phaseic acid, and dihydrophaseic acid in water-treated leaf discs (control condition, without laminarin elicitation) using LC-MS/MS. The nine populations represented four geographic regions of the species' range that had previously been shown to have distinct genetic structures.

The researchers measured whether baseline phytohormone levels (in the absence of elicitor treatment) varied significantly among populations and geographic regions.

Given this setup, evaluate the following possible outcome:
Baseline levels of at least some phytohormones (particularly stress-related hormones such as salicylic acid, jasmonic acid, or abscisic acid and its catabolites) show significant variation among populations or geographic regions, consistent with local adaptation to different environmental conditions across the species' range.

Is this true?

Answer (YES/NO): YES